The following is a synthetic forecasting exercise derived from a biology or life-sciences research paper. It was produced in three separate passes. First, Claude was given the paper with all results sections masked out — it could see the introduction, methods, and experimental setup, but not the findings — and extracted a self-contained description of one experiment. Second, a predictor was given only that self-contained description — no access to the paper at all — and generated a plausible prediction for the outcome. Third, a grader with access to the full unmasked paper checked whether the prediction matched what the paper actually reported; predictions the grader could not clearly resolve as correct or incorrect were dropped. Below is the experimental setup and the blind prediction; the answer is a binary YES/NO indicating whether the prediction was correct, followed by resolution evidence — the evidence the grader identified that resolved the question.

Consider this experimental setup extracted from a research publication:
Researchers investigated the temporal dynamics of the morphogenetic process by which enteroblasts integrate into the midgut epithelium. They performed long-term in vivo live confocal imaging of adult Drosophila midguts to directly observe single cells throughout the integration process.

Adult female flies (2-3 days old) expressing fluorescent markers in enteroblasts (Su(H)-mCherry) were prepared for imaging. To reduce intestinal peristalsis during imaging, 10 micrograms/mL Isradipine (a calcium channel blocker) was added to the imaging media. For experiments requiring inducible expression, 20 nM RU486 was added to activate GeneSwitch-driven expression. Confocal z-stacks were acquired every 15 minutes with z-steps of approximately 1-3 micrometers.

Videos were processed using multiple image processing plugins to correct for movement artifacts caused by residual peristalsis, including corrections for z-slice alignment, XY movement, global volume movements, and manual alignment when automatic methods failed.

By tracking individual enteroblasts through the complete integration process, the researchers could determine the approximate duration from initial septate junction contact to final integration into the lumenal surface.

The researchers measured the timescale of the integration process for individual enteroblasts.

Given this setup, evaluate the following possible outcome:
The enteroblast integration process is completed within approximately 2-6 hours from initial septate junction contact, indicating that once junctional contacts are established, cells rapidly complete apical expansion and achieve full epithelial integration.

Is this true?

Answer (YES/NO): NO